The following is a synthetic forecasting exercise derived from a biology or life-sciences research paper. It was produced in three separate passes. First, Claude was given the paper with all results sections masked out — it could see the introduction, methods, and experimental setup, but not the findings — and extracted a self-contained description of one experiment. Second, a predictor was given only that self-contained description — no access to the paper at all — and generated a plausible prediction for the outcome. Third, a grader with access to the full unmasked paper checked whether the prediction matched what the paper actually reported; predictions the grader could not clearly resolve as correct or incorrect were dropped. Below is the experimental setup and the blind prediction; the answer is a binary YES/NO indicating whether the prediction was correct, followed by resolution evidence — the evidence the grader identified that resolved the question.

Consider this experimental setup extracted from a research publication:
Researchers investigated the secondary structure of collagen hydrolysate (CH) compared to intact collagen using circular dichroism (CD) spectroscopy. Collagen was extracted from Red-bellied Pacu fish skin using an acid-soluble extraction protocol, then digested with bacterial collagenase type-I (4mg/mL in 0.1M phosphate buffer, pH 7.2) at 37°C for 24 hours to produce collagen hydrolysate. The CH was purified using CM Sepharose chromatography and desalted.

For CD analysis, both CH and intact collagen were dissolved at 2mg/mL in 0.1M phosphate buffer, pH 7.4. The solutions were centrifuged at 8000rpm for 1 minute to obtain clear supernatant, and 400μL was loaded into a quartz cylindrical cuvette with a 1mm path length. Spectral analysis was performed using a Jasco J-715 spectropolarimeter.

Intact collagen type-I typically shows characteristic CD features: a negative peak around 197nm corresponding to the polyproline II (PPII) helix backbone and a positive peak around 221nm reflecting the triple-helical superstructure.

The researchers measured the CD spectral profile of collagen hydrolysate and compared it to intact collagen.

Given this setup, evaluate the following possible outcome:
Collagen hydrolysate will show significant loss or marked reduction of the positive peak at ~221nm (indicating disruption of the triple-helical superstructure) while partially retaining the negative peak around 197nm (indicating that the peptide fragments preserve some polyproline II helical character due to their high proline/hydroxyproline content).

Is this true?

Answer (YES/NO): NO